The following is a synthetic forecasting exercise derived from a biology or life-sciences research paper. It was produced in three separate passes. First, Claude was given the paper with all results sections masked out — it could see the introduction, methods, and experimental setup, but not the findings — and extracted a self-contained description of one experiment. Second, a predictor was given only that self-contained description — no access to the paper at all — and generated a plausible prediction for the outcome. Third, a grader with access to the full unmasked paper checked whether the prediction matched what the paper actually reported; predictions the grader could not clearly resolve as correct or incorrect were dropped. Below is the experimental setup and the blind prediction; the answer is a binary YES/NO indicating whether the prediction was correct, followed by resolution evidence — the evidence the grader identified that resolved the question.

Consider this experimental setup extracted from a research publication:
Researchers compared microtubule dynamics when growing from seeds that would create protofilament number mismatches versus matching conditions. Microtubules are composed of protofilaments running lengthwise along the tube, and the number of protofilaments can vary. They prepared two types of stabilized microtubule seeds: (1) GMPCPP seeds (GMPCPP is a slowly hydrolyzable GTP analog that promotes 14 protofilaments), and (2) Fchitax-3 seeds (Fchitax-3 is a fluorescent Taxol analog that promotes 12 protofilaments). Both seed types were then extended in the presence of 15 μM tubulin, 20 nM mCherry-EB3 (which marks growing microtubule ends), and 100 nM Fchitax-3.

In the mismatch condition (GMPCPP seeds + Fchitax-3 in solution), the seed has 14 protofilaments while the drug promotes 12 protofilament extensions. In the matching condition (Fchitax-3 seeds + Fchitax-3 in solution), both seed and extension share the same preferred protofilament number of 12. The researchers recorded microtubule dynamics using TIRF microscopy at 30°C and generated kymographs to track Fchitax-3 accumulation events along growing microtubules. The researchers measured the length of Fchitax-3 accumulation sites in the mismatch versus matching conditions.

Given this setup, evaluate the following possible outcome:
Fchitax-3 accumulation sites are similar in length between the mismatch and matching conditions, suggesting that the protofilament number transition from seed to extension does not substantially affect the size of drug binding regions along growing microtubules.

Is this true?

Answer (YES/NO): NO